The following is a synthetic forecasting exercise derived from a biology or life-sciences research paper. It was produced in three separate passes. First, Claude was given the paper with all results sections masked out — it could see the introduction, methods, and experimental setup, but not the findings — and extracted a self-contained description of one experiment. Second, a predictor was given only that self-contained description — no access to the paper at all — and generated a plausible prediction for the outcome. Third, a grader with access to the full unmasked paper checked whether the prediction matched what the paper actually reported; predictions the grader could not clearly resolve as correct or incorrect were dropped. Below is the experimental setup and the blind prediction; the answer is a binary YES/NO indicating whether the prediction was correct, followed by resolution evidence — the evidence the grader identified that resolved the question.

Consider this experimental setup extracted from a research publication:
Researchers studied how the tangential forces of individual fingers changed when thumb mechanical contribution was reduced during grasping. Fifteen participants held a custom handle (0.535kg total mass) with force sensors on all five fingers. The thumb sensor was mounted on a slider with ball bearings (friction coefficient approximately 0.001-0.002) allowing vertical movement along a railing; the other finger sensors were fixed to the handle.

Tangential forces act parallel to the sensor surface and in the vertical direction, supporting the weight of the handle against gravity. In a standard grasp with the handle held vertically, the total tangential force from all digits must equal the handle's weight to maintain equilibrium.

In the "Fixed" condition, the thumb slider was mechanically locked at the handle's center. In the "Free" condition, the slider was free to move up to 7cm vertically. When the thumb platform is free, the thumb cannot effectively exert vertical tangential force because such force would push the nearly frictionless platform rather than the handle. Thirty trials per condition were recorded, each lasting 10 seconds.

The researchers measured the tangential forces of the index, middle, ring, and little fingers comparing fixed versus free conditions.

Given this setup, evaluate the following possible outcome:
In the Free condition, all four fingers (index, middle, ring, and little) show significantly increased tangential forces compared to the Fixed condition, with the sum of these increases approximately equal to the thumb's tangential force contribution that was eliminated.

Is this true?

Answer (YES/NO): NO